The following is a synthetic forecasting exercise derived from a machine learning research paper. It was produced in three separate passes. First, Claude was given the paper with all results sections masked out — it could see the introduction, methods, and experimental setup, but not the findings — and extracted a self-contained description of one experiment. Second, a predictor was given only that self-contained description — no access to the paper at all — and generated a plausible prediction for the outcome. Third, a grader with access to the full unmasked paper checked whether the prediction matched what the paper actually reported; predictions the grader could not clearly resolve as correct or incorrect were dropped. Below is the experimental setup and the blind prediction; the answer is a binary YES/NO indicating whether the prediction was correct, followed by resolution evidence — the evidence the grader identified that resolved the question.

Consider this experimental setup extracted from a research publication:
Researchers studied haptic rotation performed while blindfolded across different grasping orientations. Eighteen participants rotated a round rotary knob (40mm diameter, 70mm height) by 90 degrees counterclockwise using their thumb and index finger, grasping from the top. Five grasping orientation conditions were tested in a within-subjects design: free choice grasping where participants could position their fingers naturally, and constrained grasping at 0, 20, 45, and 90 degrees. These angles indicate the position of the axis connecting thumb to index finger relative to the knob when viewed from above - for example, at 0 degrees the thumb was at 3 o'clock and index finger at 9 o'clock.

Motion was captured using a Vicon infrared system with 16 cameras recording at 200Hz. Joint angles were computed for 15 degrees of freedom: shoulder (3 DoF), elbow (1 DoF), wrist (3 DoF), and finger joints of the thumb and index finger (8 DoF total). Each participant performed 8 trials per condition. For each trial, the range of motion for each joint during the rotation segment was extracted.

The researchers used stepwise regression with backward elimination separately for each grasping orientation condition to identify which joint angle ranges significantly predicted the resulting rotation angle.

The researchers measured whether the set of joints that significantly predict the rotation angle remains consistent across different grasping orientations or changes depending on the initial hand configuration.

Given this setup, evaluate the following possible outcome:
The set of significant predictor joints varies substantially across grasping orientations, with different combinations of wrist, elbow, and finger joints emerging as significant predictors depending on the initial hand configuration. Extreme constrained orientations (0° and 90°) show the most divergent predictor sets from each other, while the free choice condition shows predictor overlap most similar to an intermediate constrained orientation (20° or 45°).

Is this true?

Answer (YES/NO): NO